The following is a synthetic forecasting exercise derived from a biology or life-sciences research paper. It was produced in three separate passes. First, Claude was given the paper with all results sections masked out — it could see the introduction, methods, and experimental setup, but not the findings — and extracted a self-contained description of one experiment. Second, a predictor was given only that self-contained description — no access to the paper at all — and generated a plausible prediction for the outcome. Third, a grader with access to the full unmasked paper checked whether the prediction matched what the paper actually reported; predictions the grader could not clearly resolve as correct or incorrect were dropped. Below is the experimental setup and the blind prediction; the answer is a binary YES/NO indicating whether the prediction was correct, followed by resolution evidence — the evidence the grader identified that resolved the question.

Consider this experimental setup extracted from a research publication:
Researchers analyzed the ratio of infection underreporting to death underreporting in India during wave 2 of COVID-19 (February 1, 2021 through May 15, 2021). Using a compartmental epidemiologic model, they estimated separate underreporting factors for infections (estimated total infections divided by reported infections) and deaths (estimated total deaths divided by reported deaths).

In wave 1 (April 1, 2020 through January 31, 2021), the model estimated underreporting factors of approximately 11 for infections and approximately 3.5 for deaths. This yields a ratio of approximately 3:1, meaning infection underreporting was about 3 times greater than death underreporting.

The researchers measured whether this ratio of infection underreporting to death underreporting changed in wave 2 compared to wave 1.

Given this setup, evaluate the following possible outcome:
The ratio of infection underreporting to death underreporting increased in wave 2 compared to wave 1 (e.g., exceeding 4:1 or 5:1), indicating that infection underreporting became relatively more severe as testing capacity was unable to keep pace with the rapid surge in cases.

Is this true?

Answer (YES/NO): YES